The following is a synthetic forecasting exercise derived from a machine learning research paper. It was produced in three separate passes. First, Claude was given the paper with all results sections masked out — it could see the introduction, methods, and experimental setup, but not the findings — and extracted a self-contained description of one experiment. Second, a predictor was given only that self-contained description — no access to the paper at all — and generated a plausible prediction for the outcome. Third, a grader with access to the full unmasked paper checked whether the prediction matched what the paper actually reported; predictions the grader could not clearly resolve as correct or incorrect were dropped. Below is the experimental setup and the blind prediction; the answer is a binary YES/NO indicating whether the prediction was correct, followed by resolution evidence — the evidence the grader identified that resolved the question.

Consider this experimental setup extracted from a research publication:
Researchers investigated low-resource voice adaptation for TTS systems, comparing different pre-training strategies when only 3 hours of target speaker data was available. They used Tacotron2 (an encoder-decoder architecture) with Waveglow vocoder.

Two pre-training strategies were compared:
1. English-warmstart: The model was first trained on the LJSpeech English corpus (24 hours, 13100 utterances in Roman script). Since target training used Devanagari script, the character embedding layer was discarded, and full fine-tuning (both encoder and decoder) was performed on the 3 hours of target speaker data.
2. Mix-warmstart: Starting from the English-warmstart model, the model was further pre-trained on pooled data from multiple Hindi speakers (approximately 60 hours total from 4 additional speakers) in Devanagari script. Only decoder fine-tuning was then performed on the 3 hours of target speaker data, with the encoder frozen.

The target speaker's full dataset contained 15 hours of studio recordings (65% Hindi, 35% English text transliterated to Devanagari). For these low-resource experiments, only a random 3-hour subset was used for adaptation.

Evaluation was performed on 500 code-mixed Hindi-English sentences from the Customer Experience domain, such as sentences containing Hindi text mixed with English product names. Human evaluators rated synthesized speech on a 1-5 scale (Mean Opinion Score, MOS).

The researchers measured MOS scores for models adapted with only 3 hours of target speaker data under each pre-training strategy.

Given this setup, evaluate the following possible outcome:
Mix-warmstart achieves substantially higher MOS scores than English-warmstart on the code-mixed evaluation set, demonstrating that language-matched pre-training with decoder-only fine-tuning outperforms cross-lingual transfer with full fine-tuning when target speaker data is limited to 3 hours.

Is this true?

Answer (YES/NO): YES